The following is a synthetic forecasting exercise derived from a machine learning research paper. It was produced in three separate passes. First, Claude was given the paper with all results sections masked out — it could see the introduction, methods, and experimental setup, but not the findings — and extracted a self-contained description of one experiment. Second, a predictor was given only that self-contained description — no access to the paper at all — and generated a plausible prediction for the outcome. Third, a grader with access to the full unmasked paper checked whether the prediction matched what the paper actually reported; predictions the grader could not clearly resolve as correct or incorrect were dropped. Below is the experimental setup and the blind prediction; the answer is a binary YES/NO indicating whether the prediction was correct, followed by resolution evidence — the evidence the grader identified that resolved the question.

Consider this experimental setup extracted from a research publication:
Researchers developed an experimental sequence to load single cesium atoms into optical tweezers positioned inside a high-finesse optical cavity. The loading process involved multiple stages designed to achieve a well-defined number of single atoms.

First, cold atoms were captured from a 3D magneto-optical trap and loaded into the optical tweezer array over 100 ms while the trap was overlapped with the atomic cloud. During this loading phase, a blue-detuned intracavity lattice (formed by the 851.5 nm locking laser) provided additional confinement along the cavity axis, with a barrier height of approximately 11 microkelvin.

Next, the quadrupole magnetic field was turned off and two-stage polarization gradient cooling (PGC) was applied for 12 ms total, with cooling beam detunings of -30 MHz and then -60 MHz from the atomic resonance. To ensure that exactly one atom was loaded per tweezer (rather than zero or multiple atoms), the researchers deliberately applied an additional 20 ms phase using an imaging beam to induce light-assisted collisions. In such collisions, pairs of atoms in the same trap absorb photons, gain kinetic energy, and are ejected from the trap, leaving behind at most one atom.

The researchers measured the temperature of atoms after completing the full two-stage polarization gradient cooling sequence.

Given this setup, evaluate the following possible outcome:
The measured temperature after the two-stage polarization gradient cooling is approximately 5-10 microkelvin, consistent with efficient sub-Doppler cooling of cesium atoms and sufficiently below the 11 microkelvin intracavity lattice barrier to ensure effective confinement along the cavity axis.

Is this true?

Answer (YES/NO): NO